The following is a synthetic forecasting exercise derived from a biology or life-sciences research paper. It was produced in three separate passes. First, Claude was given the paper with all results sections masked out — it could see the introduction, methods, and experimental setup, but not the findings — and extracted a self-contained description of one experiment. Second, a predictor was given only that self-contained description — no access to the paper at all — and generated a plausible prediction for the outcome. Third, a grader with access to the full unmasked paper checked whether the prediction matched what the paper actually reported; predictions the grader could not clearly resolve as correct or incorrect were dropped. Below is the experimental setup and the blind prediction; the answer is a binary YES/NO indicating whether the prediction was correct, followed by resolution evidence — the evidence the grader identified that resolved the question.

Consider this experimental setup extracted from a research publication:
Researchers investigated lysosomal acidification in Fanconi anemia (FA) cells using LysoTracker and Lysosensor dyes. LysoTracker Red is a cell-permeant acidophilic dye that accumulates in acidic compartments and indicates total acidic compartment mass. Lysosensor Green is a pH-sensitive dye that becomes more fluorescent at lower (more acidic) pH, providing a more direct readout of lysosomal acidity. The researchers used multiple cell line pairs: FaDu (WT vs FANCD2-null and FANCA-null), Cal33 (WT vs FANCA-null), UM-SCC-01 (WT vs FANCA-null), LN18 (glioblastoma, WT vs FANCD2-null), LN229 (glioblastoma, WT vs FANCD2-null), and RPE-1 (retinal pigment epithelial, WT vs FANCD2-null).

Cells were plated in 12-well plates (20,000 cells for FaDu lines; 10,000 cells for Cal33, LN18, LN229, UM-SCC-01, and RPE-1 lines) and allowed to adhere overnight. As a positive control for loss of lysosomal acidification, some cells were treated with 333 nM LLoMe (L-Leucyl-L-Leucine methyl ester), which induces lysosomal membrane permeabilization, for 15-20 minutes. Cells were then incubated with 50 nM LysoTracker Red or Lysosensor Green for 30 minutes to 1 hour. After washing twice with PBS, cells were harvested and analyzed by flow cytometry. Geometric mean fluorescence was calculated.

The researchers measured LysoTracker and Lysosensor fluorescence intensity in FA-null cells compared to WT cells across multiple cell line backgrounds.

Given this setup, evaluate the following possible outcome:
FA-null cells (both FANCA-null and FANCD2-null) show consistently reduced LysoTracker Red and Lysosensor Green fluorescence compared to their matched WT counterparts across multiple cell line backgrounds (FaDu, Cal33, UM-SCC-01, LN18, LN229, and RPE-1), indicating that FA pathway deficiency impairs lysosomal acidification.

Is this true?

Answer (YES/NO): NO